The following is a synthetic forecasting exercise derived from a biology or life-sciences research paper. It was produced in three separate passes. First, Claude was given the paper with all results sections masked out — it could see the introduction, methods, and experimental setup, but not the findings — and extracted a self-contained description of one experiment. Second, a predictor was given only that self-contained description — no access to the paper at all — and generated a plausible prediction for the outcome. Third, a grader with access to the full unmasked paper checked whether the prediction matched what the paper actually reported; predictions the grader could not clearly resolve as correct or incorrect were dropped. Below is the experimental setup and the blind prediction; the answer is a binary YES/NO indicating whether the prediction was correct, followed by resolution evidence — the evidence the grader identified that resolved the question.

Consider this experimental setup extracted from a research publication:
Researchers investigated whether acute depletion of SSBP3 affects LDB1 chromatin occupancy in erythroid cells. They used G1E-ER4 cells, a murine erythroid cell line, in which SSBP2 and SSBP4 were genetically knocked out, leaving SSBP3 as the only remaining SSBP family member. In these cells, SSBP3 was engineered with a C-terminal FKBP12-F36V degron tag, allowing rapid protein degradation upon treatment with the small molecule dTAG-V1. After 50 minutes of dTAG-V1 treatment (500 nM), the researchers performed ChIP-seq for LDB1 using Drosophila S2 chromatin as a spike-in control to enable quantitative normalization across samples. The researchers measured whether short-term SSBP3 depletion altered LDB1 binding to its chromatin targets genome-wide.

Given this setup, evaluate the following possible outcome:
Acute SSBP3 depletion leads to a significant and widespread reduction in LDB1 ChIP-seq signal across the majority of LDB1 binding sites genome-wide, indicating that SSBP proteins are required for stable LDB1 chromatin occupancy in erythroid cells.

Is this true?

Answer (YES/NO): NO